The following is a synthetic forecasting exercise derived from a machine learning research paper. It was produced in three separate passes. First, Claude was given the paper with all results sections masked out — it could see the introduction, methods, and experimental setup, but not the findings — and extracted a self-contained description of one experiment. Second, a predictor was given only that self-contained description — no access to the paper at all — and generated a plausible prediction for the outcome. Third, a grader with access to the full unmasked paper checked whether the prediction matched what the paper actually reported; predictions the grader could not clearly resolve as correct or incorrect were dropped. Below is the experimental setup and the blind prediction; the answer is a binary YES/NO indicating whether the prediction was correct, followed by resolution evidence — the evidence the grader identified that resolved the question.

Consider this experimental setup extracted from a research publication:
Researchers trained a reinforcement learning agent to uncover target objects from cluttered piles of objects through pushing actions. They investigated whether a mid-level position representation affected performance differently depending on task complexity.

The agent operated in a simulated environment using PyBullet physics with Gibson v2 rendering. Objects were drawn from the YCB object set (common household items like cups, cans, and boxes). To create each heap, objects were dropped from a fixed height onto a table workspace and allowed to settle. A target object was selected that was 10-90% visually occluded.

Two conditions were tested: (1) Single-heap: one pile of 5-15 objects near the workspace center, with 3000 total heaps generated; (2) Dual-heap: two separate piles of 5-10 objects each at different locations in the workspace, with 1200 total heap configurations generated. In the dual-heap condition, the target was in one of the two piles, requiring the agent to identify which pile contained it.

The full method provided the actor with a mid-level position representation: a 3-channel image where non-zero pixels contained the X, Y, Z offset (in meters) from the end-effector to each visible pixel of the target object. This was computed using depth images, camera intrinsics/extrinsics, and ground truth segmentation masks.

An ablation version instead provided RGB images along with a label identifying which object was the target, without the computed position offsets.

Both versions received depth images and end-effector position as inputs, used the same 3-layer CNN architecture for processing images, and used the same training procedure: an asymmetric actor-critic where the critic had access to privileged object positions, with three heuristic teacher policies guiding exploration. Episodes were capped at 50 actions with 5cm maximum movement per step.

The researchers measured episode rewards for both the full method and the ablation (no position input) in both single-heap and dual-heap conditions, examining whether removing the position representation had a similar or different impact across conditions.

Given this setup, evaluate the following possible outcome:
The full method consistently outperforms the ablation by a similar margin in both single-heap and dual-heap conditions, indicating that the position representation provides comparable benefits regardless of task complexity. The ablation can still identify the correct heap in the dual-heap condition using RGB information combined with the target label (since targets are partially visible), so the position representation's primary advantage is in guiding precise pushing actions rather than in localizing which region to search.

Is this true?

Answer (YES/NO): NO